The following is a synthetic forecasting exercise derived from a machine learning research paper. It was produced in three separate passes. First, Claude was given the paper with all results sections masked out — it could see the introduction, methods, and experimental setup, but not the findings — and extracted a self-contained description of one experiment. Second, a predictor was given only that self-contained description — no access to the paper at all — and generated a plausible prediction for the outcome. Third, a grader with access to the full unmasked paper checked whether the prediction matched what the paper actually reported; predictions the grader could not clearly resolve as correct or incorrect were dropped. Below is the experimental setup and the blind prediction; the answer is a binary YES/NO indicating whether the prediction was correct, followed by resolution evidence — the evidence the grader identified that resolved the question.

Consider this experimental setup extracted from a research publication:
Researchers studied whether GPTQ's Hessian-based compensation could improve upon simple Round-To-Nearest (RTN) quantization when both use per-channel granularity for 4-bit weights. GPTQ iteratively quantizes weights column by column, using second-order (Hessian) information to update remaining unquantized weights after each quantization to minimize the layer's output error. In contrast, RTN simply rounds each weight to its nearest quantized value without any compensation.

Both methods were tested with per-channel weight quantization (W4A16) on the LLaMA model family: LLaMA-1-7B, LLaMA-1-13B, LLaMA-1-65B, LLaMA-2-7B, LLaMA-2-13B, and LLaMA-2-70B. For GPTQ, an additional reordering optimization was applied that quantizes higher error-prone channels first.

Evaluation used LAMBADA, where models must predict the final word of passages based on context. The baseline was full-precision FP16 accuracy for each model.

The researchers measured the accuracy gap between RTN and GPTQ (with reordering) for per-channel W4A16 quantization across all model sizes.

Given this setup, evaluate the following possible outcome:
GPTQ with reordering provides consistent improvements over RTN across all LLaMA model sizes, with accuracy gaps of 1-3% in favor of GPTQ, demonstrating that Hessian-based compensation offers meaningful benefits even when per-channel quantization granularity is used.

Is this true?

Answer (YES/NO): NO